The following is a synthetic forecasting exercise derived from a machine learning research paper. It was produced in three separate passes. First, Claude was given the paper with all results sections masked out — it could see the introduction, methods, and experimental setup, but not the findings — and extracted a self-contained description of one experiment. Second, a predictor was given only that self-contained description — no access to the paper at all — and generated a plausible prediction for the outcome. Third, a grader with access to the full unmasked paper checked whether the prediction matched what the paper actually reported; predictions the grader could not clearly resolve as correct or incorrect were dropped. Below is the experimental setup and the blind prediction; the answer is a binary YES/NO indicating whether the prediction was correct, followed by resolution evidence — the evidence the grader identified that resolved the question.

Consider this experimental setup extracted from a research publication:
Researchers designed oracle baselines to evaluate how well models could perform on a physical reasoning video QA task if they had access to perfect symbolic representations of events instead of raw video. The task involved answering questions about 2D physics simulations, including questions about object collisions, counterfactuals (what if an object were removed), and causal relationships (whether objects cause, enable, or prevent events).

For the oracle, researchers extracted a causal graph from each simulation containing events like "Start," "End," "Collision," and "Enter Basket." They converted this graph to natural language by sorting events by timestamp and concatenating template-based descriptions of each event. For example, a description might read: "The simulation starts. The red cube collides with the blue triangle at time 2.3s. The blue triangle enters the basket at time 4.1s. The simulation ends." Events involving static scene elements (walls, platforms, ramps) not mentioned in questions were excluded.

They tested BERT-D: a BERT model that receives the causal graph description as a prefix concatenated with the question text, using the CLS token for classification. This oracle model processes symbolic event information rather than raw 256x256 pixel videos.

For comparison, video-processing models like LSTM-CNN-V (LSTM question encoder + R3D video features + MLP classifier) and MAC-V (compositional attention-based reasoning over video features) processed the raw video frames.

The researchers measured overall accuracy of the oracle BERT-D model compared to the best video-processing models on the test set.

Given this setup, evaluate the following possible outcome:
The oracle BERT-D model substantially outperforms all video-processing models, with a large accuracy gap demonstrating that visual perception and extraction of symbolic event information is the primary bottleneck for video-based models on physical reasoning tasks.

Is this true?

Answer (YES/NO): YES